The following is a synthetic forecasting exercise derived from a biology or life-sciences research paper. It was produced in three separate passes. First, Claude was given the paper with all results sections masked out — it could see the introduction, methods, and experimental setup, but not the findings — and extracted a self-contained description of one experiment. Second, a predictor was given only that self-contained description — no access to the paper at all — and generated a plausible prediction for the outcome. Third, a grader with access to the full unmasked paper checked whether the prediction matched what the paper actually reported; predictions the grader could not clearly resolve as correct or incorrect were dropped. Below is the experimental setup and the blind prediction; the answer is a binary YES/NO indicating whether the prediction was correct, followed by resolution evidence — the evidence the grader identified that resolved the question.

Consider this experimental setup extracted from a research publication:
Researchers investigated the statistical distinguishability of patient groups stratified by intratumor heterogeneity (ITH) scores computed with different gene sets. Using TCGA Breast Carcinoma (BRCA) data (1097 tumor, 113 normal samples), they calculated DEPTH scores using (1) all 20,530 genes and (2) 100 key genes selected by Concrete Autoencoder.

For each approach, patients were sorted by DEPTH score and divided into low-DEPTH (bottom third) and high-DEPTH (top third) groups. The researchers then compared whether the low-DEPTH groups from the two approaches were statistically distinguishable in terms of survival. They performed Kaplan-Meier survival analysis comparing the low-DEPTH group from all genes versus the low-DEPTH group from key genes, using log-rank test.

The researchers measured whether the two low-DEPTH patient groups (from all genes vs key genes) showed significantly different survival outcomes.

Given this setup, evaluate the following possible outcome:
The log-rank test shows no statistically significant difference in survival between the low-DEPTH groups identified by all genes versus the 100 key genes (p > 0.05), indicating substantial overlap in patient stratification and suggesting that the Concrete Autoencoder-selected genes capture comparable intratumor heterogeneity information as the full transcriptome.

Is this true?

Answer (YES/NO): YES